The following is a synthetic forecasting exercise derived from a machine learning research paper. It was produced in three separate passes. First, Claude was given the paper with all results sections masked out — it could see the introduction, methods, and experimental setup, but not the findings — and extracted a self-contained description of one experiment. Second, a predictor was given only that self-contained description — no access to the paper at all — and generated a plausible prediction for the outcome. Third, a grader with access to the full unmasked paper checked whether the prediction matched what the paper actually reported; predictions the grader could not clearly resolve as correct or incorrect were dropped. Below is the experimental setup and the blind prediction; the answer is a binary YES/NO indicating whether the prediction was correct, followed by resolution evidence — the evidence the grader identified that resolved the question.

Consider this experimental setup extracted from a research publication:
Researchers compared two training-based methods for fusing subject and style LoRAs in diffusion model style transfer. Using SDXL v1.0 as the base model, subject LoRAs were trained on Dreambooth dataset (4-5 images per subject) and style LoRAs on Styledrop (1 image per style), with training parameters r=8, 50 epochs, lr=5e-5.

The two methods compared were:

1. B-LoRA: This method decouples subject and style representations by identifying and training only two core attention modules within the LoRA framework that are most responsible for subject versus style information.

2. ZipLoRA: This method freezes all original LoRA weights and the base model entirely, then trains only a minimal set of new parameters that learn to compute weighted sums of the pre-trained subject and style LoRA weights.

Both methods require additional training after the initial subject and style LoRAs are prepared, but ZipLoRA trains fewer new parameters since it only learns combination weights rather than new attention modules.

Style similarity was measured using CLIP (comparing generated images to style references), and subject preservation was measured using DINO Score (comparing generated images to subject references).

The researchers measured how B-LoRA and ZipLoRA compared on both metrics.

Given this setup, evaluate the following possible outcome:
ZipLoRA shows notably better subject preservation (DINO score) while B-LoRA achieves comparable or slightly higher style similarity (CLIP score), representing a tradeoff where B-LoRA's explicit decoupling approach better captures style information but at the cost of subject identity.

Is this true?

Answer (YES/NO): NO